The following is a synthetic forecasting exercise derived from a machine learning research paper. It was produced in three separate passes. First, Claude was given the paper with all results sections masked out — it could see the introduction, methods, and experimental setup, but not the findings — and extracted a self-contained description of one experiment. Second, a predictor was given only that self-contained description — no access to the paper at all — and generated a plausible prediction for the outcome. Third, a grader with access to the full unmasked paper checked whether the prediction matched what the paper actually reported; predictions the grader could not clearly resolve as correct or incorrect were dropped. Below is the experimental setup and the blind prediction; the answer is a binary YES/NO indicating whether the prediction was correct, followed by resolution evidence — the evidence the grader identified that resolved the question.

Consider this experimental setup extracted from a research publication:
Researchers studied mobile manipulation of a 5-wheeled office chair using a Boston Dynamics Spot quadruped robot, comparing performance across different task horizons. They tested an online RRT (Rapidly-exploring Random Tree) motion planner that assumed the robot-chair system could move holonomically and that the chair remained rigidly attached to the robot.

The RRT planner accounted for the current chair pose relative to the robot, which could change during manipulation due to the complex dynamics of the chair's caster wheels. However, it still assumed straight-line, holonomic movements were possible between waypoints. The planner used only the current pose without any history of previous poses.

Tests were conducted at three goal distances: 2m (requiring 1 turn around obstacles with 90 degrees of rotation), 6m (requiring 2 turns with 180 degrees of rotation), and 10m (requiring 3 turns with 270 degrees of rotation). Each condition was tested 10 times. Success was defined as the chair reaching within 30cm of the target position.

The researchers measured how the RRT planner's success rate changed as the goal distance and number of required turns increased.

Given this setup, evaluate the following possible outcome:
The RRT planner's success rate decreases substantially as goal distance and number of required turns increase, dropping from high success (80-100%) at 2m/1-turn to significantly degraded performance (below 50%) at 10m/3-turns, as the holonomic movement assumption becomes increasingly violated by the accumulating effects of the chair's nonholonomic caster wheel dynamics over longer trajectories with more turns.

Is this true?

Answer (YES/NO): NO